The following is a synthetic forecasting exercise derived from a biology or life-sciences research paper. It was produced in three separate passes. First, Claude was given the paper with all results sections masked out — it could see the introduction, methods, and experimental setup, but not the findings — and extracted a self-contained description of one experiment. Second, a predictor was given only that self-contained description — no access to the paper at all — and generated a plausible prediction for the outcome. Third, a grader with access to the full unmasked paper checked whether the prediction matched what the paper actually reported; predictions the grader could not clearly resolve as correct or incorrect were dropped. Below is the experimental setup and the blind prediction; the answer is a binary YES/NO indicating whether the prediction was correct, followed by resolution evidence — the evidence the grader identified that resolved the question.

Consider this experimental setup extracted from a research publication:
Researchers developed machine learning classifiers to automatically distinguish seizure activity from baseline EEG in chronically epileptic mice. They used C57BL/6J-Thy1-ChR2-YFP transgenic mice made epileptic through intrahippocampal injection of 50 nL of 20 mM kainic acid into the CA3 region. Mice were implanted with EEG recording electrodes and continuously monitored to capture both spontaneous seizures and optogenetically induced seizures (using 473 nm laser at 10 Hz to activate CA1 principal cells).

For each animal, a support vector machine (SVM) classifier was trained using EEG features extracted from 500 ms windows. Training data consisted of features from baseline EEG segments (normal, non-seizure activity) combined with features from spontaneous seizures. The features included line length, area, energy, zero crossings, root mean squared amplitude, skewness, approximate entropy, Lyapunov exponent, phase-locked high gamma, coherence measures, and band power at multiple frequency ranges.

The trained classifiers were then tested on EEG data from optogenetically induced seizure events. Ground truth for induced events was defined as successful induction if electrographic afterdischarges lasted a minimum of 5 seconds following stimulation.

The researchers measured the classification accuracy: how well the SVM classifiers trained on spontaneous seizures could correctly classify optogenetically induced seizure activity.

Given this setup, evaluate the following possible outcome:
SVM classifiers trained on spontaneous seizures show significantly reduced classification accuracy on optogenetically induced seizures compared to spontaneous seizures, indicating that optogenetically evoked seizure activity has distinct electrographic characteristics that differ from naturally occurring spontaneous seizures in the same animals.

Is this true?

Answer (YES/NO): NO